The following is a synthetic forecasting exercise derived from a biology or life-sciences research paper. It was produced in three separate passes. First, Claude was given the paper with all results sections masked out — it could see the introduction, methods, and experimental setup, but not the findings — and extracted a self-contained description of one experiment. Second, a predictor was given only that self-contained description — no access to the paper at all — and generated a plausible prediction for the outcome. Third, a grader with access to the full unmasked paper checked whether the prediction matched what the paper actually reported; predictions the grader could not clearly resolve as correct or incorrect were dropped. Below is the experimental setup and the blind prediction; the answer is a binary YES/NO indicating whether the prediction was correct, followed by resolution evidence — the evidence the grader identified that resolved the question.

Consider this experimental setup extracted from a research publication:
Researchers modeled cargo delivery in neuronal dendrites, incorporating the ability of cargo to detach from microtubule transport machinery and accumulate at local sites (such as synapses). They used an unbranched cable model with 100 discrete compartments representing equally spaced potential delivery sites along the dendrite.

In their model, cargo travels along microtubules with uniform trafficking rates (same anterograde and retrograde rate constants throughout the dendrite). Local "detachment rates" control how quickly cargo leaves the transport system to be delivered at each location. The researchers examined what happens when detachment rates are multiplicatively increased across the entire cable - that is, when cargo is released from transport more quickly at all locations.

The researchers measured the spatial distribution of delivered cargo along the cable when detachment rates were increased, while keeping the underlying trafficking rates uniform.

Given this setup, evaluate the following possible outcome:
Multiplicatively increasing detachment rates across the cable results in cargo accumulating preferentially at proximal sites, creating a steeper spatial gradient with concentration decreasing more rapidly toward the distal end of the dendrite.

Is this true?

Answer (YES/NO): YES